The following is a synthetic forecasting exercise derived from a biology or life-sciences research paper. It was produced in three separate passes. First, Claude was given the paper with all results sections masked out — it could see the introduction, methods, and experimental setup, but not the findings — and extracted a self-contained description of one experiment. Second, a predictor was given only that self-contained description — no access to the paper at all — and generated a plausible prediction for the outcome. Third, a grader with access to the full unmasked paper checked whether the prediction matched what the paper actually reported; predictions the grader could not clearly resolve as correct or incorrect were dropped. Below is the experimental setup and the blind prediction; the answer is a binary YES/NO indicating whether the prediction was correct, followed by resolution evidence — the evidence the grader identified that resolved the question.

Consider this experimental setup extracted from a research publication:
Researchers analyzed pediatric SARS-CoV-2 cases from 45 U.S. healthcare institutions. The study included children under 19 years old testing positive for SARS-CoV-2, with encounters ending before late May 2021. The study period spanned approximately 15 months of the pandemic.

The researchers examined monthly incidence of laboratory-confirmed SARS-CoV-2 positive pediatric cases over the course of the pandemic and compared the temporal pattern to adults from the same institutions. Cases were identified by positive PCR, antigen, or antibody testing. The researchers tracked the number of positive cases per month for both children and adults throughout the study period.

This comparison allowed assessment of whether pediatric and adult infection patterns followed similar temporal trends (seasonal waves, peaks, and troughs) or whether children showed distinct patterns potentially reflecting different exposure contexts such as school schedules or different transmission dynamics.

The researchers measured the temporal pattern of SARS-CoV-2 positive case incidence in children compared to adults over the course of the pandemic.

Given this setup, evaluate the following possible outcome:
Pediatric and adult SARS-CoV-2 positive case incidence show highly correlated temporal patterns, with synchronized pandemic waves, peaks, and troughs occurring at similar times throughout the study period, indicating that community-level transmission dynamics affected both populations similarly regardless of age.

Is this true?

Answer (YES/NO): YES